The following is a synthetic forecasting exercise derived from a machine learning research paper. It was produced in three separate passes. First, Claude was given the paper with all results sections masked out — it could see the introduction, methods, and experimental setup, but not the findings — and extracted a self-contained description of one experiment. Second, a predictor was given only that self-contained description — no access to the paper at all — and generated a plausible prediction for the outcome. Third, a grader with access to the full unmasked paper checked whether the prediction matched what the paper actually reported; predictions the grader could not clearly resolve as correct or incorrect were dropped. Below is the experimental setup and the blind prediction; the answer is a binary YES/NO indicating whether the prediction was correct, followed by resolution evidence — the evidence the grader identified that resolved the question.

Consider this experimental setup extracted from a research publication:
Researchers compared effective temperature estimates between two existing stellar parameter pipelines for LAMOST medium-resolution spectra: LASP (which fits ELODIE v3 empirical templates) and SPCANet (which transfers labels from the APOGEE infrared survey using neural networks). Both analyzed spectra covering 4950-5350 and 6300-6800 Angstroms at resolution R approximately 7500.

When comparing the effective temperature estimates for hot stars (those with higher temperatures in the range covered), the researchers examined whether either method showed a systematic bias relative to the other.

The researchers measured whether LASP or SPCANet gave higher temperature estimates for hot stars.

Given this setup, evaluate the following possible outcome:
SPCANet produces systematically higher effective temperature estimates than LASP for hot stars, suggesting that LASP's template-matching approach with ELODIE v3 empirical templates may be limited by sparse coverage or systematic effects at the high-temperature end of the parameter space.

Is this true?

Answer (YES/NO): NO